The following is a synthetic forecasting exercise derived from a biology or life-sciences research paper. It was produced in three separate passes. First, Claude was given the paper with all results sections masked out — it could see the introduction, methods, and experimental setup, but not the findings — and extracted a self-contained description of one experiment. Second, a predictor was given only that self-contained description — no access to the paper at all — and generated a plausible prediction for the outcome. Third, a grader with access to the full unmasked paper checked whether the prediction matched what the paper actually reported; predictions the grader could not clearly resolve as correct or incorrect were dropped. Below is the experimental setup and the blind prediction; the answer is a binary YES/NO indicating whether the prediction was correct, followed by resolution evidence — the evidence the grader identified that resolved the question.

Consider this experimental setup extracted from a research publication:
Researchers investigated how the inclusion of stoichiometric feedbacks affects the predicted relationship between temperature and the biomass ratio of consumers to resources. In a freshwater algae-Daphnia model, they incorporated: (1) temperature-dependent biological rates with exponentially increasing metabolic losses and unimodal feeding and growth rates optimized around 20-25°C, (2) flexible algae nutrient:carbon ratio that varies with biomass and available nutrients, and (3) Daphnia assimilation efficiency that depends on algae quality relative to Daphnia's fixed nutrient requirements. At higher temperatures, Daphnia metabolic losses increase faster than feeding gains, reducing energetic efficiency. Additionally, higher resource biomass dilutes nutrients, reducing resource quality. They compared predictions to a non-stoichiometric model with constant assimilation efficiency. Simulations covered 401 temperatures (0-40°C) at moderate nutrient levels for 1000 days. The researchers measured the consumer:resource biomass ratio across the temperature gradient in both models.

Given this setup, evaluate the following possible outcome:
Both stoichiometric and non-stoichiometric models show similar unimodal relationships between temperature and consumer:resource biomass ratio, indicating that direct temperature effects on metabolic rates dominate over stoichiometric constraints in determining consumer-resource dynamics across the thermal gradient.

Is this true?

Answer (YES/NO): NO